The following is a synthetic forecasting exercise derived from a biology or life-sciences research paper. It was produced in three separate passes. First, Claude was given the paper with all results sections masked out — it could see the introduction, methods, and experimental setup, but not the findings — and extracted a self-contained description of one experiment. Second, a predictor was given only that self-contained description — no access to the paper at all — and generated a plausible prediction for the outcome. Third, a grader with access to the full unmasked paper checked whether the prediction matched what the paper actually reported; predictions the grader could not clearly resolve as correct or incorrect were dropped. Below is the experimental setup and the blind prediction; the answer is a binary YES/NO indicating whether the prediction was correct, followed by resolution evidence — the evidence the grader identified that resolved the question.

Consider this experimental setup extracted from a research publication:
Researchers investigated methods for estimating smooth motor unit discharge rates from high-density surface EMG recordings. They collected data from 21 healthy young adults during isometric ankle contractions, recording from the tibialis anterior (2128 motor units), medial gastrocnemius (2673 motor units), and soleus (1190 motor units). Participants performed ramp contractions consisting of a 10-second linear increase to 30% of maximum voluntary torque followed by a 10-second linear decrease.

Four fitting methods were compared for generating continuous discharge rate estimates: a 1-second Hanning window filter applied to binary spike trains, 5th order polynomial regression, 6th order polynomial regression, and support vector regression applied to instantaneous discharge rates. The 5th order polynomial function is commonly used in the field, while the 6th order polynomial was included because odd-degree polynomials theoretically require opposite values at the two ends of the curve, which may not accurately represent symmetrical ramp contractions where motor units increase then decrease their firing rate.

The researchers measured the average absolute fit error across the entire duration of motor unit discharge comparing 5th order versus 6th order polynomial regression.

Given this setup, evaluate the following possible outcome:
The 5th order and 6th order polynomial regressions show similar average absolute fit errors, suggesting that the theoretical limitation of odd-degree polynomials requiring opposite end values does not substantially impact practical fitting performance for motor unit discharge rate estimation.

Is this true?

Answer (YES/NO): NO